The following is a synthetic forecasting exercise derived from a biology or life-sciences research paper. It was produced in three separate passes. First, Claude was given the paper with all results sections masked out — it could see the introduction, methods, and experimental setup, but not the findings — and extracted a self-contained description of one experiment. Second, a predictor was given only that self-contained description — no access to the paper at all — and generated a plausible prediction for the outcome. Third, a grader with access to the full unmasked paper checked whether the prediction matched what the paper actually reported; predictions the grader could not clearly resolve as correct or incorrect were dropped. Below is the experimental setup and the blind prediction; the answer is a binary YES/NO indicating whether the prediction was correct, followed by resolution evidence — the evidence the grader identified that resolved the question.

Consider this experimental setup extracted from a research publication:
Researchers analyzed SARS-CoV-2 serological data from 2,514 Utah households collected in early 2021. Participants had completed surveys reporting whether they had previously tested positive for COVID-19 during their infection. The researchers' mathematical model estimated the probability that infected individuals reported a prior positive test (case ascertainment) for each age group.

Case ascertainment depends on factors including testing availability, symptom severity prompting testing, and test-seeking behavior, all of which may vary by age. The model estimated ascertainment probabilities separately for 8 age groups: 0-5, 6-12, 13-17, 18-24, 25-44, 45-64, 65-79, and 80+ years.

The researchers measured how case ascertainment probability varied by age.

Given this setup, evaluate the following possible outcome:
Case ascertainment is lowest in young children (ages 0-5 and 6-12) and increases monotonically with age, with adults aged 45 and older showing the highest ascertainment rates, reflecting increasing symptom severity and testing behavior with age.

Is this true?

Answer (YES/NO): YES